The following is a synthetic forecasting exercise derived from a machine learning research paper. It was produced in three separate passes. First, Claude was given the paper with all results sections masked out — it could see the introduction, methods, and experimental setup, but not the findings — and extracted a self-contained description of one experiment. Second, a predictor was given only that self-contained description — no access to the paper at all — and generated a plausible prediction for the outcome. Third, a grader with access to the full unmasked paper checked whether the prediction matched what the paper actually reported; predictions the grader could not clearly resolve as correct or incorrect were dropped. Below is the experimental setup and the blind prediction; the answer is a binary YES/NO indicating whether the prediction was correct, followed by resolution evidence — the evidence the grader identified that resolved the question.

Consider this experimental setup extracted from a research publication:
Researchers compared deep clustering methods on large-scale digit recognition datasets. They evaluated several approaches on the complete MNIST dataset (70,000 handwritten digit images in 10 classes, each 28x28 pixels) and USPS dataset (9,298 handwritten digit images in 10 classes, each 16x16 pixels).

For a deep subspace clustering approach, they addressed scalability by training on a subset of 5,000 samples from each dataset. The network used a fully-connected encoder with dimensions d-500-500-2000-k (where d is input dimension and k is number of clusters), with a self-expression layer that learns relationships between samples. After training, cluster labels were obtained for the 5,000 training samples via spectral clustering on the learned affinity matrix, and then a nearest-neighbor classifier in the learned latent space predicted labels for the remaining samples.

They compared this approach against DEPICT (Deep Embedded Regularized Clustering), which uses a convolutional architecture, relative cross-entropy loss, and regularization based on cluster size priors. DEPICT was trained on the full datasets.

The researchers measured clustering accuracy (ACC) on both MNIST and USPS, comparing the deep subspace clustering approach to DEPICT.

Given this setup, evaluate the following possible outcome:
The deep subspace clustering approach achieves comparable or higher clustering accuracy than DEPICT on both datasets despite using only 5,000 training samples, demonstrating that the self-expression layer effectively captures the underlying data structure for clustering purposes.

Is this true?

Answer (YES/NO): NO